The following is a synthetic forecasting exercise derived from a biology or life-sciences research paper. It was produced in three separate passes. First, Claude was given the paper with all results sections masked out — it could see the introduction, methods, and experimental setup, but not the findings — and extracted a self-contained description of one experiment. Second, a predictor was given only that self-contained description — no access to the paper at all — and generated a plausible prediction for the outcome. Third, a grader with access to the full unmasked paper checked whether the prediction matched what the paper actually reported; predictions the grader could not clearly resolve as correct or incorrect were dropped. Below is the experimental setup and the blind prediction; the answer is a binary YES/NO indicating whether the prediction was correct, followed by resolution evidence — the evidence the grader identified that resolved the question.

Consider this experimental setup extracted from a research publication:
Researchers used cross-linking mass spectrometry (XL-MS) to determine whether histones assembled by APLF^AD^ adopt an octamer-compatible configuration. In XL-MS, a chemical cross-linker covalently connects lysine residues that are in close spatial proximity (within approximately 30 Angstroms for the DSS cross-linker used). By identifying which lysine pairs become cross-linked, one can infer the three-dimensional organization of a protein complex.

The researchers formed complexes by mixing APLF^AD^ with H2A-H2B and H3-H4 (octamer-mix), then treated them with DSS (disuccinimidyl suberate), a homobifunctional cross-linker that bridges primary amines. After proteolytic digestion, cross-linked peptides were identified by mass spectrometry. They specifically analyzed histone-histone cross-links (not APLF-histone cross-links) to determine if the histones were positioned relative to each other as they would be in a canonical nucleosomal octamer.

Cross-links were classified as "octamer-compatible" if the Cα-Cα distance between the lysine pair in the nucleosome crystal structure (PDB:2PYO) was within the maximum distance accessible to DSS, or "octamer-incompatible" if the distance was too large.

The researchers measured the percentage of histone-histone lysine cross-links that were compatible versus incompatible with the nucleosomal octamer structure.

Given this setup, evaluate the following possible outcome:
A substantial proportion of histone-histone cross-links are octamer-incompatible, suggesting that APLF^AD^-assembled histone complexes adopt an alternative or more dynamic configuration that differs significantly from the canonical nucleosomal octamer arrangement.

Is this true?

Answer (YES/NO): NO